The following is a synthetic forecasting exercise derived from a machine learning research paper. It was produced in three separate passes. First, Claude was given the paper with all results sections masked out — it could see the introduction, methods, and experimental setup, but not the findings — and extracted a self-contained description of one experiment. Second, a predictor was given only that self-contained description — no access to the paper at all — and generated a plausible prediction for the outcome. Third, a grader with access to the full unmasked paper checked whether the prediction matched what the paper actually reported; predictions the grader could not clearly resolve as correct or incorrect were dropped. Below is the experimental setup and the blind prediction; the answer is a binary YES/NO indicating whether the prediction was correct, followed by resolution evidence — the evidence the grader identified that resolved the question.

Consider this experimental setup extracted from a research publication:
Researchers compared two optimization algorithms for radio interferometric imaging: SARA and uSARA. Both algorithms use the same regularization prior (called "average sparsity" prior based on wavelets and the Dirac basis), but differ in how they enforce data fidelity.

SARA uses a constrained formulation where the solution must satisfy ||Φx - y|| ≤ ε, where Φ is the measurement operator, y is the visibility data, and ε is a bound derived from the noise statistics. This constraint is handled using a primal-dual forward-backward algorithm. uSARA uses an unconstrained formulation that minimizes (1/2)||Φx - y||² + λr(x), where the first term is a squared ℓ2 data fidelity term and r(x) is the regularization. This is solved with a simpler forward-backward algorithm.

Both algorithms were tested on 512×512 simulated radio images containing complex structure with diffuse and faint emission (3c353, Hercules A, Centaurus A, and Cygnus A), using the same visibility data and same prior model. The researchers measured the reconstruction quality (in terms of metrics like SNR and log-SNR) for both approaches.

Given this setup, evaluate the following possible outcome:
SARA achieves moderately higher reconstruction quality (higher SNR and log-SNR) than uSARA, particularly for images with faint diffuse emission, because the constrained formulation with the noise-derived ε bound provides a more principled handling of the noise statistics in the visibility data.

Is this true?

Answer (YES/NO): NO